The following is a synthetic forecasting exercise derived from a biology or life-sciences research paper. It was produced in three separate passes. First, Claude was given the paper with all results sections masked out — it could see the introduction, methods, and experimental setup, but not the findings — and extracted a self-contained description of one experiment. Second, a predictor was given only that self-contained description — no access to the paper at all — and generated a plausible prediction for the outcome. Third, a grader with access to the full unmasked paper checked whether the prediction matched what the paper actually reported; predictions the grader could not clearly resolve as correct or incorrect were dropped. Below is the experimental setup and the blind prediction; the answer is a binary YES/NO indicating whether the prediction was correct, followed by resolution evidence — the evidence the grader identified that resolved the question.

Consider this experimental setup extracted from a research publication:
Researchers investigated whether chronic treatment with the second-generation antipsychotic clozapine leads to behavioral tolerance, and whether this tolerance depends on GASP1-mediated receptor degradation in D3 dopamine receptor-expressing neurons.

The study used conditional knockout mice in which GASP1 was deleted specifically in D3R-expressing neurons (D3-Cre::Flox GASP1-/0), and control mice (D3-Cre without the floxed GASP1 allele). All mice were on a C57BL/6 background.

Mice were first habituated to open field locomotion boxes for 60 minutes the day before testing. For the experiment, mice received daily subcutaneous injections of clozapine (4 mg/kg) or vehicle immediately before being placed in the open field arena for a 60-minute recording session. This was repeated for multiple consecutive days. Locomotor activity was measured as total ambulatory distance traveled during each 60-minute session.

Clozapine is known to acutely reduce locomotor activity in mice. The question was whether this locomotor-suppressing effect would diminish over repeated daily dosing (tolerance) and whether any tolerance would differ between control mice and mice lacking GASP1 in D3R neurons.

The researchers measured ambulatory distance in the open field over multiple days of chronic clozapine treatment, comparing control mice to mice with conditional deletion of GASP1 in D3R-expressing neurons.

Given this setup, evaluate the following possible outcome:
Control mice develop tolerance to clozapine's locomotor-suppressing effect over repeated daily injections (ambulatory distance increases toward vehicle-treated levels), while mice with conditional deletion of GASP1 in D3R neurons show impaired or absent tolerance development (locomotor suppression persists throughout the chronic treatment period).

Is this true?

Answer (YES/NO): NO